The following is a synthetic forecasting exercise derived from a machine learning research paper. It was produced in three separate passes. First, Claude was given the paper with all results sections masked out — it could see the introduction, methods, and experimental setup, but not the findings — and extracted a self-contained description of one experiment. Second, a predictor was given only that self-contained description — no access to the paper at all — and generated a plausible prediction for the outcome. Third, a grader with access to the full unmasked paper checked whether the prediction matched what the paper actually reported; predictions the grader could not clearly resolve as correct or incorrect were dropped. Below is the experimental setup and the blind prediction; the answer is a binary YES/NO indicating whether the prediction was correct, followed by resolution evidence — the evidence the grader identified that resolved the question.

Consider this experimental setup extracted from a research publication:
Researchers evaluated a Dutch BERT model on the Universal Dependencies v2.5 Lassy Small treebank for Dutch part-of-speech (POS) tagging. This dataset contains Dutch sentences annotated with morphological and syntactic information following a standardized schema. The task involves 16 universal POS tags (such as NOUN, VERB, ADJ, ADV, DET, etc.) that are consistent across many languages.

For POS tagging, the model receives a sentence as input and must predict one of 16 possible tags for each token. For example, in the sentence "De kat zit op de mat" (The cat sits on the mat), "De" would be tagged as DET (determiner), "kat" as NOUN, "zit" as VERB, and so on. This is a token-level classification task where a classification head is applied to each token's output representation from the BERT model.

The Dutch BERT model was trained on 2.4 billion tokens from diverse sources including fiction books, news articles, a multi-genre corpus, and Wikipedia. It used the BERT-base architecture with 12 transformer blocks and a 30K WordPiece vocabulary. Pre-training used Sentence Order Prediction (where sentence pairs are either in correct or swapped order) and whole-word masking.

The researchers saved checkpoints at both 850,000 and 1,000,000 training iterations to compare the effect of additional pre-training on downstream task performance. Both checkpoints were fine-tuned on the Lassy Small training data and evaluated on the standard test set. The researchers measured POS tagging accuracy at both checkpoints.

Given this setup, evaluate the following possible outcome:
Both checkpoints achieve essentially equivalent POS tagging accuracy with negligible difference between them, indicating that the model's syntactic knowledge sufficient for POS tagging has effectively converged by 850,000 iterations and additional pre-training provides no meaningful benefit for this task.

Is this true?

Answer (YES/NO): YES